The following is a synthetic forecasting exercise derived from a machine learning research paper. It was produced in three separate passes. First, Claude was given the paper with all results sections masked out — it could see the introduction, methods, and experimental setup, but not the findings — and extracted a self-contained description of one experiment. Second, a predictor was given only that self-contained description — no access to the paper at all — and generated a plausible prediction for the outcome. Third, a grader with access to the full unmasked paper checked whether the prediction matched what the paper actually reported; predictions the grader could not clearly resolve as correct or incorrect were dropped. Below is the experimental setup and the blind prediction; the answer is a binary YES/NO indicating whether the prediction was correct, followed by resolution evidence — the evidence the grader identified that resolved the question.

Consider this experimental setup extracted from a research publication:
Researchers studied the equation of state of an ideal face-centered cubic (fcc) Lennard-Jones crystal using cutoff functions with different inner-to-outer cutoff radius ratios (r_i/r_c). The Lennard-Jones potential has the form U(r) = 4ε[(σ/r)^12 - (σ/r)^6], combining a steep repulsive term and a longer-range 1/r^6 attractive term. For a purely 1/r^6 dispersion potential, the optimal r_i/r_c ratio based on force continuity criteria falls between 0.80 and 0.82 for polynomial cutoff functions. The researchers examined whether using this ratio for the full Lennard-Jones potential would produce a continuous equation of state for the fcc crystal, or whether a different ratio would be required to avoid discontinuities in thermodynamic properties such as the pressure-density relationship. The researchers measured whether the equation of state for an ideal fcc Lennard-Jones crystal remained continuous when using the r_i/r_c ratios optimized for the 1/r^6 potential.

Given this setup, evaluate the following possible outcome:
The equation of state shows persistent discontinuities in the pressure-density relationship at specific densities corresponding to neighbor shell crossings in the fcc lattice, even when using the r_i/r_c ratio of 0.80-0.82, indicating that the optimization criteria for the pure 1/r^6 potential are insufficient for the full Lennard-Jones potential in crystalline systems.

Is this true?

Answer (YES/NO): YES